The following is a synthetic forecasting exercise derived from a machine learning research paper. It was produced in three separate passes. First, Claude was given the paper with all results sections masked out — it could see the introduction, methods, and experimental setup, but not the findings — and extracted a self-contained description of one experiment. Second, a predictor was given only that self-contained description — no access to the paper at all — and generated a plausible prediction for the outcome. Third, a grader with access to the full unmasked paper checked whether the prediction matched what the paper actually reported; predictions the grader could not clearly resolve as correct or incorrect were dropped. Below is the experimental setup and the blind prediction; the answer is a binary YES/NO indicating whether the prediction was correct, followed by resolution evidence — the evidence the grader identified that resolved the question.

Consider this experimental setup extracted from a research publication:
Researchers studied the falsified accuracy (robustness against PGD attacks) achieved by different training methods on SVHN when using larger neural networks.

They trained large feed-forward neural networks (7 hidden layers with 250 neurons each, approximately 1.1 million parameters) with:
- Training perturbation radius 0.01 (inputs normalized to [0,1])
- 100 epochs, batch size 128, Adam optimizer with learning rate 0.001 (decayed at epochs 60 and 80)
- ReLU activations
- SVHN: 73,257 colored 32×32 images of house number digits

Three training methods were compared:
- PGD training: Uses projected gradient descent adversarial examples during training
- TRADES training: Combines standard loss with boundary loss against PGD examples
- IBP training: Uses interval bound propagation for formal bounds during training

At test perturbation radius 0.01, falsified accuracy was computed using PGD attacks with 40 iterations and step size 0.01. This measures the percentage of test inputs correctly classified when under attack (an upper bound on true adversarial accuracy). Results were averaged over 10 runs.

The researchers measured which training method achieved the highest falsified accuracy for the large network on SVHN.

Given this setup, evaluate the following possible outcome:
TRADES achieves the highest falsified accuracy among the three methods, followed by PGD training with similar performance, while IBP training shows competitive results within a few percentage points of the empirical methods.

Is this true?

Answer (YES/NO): YES